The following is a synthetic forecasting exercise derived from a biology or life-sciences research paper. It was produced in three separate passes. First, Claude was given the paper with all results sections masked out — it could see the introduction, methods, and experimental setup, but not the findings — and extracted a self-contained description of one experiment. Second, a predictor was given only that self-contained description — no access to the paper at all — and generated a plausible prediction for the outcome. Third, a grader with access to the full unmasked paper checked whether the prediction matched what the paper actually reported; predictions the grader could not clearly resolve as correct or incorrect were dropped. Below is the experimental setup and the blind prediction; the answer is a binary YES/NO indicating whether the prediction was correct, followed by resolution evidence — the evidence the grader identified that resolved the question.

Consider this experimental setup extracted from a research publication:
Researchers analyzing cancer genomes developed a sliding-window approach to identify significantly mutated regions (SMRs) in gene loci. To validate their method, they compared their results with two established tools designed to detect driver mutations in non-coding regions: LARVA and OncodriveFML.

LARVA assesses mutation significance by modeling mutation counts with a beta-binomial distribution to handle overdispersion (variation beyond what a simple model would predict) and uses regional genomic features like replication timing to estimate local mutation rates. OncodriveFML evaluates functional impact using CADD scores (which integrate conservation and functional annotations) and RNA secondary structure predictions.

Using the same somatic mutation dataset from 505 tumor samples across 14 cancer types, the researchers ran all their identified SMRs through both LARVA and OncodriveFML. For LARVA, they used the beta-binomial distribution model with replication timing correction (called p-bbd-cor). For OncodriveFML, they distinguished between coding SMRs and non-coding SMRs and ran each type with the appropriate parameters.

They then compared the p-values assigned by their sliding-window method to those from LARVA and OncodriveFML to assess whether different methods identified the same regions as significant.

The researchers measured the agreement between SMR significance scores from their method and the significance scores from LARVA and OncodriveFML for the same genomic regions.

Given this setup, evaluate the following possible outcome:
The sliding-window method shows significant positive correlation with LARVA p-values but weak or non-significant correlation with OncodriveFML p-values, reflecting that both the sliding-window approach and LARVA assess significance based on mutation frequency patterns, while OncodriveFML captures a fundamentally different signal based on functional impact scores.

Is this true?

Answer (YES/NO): NO